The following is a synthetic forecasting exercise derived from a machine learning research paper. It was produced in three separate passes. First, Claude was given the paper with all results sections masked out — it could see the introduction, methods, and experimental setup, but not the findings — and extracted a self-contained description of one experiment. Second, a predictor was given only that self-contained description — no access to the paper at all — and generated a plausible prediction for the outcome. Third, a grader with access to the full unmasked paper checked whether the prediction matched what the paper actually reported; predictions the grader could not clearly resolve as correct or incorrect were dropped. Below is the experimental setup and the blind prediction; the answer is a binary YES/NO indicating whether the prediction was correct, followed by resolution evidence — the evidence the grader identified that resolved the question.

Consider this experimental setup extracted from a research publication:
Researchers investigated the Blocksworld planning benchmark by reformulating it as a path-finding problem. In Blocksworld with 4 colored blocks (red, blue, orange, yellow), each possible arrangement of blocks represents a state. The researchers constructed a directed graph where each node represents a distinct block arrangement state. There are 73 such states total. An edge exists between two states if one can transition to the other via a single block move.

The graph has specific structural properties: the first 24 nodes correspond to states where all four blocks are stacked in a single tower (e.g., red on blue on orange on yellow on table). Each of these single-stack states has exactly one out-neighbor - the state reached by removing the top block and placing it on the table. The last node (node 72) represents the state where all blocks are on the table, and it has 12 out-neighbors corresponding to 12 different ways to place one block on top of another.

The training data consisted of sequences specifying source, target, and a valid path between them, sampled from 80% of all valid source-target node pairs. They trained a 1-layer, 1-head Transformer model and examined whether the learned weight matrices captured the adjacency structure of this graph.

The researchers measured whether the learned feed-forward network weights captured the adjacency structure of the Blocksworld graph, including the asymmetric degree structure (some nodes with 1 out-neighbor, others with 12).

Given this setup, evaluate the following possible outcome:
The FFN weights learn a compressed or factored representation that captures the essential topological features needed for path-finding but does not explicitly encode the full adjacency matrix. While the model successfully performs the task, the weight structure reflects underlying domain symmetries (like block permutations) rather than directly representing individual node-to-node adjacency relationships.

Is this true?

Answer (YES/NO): NO